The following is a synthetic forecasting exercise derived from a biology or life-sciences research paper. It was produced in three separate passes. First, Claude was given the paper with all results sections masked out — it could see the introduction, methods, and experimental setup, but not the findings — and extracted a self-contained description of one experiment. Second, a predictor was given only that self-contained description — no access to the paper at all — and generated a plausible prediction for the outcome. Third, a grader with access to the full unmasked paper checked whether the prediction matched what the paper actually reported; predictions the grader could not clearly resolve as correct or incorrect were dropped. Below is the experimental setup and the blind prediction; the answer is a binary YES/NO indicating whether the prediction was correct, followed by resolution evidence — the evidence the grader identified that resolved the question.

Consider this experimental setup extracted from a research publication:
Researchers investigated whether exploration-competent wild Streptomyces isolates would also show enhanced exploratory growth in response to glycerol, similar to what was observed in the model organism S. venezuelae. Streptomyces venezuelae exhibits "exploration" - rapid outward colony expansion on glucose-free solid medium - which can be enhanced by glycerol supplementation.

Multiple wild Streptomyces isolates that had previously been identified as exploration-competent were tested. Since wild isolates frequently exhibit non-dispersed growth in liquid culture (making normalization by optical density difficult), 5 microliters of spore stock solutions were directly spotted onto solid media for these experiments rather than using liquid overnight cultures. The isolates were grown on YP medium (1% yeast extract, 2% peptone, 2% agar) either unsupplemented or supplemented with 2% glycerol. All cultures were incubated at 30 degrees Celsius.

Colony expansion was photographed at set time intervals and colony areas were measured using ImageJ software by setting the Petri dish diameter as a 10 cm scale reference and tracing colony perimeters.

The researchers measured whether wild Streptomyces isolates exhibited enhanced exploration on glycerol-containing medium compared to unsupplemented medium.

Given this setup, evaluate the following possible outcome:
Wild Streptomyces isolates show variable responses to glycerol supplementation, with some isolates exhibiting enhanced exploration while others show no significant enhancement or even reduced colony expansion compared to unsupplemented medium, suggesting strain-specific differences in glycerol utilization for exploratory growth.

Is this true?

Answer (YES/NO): NO